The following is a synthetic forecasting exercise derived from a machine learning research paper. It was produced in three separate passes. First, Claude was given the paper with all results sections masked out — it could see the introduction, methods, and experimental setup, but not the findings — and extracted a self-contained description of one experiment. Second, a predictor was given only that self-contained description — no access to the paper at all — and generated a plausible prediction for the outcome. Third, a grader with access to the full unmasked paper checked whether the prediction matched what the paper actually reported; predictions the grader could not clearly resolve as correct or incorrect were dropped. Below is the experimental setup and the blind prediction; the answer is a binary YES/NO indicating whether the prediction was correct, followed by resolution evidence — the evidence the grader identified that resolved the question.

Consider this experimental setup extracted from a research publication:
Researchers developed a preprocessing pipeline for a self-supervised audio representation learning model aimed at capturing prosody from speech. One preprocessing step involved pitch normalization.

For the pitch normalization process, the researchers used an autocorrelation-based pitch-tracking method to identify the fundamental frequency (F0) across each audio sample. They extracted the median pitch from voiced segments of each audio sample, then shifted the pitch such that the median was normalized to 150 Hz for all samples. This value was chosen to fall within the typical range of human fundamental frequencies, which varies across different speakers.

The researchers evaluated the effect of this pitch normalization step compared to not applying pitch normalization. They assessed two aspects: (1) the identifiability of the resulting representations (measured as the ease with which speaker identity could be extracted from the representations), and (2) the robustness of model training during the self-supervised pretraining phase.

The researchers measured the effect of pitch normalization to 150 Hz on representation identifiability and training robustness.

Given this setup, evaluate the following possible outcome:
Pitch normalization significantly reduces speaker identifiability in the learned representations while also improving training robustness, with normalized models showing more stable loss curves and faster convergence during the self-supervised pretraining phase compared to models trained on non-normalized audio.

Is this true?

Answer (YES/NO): NO